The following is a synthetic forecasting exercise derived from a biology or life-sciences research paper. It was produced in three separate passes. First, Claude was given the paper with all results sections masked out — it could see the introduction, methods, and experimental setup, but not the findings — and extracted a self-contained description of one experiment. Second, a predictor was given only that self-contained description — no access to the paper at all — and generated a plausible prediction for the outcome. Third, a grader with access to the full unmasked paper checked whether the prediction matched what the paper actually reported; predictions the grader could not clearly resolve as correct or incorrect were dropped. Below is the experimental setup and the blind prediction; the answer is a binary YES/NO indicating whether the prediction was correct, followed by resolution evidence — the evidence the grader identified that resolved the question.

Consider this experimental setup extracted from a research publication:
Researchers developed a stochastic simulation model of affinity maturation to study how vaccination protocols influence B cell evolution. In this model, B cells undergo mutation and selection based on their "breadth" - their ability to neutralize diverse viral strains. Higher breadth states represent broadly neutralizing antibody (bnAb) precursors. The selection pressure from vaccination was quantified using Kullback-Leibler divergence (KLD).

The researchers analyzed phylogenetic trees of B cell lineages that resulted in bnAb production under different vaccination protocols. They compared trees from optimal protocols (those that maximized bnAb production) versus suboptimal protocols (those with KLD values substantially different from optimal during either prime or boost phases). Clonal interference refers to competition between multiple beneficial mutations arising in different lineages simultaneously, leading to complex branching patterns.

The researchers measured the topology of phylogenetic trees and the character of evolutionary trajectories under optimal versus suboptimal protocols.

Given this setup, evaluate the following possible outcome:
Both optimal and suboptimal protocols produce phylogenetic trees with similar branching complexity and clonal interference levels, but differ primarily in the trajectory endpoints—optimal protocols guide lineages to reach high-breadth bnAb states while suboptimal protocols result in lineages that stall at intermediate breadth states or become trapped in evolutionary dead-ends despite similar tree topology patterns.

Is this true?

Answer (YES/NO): NO